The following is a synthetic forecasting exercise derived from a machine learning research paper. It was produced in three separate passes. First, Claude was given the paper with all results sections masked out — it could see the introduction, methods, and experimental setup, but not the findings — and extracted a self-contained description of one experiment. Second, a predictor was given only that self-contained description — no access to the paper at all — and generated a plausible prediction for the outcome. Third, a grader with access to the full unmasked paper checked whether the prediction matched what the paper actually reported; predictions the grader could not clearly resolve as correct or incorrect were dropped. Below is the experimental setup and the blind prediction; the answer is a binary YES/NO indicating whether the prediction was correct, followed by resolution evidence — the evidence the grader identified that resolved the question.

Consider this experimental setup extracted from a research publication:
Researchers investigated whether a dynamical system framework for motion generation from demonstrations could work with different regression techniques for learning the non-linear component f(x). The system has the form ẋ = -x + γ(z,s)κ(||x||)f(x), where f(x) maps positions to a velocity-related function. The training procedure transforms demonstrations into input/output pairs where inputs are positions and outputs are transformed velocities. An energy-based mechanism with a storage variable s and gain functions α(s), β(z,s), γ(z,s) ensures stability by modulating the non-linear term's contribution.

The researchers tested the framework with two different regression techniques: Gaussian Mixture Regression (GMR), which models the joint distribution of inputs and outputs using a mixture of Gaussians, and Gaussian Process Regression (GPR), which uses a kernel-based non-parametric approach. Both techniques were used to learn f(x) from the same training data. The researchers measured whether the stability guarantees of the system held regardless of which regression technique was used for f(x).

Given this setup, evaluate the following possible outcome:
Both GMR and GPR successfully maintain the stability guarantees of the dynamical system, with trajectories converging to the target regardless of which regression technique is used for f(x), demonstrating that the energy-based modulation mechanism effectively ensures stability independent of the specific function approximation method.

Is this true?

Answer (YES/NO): YES